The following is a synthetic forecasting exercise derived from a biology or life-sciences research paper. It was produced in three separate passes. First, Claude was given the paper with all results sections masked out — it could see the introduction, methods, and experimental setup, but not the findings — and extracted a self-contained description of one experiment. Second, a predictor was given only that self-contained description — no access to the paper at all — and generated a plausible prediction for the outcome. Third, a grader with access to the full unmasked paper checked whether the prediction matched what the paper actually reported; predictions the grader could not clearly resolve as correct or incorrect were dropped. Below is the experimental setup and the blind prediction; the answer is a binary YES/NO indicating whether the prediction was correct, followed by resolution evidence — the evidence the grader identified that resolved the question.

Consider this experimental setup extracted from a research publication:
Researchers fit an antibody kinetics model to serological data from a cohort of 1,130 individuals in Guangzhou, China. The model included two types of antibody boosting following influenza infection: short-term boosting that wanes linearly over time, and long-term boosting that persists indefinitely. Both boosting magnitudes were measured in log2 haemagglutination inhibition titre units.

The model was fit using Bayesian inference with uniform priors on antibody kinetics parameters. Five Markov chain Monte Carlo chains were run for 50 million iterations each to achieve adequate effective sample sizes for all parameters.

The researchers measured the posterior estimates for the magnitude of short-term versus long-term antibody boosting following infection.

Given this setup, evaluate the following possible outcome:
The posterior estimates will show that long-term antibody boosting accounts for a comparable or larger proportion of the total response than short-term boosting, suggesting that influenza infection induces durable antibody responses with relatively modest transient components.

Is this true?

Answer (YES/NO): NO